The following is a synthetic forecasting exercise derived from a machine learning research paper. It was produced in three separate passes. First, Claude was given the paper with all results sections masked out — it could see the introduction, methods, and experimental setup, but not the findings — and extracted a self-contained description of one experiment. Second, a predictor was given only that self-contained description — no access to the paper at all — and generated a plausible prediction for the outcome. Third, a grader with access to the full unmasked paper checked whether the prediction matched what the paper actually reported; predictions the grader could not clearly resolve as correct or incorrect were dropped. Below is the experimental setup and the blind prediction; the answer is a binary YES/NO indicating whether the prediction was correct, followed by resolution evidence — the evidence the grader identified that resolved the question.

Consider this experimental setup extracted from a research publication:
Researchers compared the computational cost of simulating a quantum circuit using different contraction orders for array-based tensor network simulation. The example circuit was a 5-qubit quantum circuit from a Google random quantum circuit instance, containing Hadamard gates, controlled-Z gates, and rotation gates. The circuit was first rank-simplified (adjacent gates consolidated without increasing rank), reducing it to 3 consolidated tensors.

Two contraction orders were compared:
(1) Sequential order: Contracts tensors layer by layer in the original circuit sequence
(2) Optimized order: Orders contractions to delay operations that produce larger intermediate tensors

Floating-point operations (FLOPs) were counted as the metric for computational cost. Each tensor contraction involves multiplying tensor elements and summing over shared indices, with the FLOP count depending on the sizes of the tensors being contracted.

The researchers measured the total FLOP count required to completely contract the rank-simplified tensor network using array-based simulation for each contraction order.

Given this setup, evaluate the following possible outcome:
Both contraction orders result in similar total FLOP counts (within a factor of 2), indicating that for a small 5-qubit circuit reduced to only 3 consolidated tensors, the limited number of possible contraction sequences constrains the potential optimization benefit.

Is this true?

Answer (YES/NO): NO